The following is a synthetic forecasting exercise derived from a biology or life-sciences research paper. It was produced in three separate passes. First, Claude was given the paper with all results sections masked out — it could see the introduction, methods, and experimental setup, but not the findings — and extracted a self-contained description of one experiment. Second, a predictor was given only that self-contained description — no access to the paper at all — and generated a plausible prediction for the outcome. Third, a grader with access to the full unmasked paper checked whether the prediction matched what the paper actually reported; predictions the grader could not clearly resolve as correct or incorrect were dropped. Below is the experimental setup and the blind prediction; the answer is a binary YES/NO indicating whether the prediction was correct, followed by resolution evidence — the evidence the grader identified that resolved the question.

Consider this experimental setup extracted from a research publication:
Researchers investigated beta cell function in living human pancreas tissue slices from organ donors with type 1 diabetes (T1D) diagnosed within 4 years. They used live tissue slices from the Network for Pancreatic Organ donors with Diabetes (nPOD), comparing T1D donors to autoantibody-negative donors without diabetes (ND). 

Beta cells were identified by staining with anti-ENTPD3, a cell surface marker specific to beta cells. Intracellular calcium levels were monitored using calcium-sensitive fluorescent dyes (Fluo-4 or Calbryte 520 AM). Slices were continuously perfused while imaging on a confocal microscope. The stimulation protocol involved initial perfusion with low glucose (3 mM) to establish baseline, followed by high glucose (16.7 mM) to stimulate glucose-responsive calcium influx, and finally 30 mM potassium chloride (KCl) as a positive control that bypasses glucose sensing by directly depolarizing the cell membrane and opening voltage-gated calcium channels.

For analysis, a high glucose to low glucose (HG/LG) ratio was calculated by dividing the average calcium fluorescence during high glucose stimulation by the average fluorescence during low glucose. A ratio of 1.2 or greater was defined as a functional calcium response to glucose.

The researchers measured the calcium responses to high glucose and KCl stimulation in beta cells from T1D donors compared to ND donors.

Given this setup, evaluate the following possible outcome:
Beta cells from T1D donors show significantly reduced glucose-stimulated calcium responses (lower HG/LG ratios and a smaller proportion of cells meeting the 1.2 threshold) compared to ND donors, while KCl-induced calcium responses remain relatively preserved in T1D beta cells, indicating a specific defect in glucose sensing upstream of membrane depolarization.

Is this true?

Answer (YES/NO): YES